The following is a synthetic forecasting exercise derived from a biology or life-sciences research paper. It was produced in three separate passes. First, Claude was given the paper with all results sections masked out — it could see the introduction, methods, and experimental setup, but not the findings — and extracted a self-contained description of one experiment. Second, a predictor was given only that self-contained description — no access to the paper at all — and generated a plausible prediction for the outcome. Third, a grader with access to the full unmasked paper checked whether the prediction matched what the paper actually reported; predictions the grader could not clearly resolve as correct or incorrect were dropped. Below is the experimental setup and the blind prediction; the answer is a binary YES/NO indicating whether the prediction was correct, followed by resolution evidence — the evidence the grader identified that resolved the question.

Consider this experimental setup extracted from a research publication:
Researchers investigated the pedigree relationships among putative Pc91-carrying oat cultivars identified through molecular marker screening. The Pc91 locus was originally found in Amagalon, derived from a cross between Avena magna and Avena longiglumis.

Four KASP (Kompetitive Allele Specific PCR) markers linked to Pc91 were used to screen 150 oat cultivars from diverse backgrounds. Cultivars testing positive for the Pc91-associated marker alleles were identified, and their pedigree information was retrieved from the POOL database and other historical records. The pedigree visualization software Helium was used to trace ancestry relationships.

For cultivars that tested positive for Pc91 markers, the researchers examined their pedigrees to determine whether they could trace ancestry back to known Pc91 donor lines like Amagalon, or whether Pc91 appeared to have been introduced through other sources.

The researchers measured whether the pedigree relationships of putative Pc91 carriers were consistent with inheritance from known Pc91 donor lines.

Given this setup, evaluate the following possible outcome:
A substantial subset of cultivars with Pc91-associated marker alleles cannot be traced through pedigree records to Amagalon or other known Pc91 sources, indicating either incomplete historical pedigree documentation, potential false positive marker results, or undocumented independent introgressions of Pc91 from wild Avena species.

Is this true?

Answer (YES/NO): YES